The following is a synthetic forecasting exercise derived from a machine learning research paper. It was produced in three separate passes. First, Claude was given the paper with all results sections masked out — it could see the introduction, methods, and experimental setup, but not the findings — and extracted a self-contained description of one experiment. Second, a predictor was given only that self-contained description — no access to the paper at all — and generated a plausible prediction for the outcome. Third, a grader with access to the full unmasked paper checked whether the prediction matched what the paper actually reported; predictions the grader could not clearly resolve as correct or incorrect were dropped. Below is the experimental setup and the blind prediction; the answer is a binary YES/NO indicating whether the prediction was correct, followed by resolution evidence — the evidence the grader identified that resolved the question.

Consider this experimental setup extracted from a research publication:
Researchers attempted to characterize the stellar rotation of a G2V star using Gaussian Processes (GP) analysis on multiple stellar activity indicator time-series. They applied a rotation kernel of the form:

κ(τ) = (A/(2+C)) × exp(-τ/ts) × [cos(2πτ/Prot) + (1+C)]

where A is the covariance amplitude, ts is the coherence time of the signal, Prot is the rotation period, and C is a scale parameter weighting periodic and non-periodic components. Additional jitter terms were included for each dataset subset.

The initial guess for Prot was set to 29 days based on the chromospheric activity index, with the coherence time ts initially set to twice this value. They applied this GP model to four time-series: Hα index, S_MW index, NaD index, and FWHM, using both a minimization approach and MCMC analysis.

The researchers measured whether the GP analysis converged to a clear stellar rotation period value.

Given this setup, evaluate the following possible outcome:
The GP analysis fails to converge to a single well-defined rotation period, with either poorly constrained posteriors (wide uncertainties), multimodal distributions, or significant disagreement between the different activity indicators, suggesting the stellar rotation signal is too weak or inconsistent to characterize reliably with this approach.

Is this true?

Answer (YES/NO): YES